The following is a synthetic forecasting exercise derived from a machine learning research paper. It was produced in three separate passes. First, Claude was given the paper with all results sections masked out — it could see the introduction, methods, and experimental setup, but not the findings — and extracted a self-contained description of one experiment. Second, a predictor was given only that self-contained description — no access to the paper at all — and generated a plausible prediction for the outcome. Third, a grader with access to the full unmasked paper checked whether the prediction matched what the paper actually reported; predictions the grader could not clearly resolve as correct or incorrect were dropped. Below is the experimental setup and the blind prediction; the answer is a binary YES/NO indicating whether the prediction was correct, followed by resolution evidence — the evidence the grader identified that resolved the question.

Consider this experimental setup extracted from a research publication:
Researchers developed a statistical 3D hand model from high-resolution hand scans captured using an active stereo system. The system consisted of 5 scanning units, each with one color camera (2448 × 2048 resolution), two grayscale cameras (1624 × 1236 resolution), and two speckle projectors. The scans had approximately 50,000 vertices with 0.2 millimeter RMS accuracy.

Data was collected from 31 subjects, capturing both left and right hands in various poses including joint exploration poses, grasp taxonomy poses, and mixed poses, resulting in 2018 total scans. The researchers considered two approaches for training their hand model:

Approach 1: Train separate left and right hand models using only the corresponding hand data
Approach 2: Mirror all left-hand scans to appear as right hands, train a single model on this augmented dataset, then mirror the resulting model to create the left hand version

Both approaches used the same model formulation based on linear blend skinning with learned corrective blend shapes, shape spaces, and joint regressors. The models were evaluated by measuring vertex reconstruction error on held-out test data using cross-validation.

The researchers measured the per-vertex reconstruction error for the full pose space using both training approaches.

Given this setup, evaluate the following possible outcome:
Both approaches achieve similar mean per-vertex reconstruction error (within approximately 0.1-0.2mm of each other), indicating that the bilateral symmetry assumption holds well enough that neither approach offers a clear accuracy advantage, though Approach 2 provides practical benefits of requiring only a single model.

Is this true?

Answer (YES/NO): NO